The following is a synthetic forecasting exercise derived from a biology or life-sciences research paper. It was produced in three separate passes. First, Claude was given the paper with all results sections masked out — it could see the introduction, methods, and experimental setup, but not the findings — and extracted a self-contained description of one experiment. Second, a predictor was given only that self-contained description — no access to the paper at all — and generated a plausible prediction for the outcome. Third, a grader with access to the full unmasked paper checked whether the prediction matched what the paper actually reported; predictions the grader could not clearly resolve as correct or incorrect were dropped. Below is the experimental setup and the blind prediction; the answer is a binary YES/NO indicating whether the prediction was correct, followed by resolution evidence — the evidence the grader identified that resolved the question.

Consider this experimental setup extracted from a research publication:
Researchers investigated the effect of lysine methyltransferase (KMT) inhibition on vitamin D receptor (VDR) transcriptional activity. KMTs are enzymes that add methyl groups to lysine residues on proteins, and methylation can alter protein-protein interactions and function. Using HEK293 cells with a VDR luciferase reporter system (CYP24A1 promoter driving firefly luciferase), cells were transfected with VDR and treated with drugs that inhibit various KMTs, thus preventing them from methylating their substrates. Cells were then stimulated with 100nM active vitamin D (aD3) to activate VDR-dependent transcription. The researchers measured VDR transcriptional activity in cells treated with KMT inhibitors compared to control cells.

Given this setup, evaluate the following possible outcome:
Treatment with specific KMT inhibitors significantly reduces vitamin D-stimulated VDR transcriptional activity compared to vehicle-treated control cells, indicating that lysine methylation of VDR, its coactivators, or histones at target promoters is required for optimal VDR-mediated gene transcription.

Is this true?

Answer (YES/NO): YES